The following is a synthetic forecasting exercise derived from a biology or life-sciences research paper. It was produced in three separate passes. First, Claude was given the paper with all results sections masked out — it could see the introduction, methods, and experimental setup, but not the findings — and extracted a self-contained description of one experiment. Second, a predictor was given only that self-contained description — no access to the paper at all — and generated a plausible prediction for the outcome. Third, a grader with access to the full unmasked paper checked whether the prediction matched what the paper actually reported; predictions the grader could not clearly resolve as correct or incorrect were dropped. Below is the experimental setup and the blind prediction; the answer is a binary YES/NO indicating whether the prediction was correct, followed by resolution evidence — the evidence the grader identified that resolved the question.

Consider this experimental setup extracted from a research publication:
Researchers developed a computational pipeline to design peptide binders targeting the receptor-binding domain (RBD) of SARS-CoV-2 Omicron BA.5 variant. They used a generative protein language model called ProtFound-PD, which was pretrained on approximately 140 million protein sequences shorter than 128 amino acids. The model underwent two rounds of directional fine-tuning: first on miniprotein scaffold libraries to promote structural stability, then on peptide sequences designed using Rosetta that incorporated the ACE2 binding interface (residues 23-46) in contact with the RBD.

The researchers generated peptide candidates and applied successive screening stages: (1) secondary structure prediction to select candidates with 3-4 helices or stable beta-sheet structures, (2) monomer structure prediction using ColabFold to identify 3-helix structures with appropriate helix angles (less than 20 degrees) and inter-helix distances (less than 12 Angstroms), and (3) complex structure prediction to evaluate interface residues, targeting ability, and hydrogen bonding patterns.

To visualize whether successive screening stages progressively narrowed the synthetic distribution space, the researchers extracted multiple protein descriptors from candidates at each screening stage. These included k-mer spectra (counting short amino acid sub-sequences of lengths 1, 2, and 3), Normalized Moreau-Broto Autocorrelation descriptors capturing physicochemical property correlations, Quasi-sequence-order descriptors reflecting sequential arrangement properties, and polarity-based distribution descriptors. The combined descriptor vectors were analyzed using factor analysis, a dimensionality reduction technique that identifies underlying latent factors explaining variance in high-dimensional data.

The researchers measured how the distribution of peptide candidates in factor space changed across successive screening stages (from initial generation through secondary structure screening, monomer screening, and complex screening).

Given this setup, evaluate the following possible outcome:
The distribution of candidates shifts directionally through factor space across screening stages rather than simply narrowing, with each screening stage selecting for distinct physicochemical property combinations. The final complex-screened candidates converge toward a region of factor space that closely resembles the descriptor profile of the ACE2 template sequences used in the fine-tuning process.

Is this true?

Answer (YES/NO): NO